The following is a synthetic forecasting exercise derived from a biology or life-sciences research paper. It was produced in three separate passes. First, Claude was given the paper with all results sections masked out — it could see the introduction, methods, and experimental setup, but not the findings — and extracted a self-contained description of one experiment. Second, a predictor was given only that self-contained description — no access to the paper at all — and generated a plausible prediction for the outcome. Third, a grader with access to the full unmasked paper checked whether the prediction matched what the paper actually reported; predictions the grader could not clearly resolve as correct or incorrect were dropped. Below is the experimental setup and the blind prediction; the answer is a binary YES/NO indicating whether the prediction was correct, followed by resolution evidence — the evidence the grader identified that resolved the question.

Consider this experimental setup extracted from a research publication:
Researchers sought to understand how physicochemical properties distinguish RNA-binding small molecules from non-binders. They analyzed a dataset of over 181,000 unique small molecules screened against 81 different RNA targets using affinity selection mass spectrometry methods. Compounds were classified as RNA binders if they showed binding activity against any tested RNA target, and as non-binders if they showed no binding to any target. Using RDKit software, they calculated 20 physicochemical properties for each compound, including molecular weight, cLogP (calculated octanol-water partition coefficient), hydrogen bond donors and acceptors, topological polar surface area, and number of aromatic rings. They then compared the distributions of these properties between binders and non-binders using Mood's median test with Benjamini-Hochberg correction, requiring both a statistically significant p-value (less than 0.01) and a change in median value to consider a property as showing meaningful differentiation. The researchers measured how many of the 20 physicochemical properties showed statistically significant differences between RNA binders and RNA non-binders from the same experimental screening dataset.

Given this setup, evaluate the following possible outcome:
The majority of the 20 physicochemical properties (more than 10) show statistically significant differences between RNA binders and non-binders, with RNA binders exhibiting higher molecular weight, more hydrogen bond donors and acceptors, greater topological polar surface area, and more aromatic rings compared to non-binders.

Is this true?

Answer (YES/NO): NO